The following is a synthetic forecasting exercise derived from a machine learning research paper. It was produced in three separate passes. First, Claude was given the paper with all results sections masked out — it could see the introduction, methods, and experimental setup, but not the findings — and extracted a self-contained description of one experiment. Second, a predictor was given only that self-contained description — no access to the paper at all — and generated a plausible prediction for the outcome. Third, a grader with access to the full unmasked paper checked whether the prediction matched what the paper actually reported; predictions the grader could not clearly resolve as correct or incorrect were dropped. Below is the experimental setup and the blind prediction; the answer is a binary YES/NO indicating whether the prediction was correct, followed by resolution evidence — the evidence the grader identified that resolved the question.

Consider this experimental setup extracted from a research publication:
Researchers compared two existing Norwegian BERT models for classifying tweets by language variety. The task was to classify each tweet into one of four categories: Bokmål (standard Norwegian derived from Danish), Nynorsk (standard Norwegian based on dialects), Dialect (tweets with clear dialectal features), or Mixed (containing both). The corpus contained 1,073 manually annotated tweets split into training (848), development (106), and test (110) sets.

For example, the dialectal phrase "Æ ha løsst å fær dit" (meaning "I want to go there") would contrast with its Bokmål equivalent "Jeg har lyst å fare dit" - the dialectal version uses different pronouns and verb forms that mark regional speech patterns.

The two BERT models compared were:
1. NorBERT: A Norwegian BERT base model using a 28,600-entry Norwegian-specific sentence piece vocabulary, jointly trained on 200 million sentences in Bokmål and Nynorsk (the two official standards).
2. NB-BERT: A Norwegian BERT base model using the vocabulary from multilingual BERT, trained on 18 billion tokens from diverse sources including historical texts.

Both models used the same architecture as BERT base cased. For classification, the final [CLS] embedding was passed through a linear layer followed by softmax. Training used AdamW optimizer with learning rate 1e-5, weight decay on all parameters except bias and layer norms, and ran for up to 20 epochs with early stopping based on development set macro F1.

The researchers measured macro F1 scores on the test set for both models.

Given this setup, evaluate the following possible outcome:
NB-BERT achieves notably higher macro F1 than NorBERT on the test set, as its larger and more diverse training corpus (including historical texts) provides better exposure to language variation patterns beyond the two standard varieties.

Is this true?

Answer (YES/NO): YES